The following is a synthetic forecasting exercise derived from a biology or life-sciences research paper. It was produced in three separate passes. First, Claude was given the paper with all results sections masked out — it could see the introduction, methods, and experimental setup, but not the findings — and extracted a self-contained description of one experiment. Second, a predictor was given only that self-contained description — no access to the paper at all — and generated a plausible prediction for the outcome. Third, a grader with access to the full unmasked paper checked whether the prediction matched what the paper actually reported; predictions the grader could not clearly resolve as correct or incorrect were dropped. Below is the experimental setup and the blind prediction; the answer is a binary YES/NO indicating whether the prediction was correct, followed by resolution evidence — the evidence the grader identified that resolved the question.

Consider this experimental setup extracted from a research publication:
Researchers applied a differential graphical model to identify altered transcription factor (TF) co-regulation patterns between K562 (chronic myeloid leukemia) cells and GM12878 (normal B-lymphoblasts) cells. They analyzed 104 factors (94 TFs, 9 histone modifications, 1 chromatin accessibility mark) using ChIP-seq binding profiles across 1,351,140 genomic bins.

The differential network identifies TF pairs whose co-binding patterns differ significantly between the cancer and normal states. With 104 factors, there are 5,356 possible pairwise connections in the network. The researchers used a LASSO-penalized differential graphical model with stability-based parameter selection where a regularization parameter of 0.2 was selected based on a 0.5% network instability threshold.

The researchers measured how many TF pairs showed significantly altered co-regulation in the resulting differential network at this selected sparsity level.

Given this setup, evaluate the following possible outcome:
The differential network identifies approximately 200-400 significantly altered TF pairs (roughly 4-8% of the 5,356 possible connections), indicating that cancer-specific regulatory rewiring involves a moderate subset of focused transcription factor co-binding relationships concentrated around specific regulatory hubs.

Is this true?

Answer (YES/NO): YES